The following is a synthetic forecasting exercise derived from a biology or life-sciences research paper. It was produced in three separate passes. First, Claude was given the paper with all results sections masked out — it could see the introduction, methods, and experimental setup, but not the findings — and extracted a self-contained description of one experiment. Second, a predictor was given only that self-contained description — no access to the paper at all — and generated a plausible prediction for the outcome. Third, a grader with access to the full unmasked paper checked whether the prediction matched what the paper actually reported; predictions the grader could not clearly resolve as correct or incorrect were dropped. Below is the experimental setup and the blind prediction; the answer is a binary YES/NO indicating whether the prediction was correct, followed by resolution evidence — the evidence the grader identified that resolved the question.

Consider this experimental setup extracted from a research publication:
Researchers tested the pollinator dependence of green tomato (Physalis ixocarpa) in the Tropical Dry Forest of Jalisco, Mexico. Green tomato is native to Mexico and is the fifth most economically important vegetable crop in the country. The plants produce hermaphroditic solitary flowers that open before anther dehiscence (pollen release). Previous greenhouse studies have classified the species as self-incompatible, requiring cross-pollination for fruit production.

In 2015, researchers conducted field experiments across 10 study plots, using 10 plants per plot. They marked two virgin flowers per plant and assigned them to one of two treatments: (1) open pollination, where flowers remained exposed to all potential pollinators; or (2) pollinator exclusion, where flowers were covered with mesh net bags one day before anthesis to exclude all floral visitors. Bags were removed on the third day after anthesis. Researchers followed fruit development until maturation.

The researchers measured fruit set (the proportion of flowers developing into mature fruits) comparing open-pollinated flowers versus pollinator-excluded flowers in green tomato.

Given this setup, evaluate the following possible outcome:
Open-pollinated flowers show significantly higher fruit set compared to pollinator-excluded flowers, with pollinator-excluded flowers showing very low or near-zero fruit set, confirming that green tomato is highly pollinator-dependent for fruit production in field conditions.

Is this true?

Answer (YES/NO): NO